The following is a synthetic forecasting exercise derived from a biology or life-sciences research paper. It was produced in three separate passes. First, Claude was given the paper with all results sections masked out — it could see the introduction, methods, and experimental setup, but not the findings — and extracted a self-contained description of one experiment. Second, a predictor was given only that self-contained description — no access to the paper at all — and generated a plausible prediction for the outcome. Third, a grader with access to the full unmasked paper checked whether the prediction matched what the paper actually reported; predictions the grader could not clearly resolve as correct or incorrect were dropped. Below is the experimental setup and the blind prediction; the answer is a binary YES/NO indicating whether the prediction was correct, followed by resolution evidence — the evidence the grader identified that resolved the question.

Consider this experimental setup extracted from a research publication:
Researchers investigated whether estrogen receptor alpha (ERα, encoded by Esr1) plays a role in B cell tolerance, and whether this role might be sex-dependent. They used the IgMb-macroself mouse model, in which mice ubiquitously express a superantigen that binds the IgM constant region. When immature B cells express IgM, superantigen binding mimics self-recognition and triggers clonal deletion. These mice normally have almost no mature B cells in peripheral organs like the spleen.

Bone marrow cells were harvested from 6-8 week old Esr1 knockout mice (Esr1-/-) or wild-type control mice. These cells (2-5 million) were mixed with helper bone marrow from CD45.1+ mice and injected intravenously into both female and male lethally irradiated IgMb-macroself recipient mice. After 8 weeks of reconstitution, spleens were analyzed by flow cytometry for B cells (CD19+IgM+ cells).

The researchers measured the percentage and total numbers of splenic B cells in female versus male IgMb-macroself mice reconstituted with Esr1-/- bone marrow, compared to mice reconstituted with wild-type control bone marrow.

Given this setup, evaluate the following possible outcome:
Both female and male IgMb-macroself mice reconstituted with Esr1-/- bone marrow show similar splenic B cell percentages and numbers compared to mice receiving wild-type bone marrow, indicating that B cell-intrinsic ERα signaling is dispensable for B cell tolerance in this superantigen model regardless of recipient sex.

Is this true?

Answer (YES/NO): NO